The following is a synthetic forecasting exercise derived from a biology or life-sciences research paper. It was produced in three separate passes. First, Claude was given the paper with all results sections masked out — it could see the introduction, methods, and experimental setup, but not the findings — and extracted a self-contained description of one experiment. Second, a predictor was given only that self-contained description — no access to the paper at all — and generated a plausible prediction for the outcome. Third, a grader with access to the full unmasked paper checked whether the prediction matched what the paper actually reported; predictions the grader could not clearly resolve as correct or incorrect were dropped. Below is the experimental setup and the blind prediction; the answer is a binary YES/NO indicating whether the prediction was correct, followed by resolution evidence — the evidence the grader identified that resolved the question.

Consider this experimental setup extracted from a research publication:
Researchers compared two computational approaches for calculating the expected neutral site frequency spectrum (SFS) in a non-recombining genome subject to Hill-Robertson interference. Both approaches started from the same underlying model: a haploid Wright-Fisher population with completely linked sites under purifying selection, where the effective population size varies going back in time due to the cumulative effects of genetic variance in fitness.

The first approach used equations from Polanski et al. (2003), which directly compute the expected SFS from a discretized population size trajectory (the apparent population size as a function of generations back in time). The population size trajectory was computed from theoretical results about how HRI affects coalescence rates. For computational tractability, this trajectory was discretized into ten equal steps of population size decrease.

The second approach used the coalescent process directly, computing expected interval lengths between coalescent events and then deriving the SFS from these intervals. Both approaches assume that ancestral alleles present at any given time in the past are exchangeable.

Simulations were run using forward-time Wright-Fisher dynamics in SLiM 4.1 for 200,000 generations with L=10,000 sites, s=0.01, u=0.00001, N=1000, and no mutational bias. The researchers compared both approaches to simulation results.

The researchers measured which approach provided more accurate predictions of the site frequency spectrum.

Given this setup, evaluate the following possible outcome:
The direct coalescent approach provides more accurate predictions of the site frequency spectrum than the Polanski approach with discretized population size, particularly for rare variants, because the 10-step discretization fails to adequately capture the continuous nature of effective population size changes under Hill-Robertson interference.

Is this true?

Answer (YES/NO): NO